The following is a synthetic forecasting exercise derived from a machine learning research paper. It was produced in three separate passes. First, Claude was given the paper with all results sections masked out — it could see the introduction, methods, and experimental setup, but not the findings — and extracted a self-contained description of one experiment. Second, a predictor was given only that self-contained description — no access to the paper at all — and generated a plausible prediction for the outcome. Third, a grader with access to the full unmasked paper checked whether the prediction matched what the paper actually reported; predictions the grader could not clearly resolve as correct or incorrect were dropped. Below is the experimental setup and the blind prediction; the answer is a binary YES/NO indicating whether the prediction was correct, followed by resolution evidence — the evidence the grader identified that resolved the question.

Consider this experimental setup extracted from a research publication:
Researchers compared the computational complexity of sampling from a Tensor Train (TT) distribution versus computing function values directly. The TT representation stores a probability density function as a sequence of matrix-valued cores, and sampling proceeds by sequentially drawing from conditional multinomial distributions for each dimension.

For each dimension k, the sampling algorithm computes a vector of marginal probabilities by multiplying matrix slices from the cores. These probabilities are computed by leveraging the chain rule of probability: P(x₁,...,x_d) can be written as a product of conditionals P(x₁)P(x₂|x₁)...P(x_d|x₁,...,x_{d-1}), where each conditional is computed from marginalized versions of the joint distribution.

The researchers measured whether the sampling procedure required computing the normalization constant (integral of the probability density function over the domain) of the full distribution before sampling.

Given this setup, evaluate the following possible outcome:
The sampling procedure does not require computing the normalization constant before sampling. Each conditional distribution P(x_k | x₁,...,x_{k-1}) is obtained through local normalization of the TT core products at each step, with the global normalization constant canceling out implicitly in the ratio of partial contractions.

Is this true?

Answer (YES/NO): YES